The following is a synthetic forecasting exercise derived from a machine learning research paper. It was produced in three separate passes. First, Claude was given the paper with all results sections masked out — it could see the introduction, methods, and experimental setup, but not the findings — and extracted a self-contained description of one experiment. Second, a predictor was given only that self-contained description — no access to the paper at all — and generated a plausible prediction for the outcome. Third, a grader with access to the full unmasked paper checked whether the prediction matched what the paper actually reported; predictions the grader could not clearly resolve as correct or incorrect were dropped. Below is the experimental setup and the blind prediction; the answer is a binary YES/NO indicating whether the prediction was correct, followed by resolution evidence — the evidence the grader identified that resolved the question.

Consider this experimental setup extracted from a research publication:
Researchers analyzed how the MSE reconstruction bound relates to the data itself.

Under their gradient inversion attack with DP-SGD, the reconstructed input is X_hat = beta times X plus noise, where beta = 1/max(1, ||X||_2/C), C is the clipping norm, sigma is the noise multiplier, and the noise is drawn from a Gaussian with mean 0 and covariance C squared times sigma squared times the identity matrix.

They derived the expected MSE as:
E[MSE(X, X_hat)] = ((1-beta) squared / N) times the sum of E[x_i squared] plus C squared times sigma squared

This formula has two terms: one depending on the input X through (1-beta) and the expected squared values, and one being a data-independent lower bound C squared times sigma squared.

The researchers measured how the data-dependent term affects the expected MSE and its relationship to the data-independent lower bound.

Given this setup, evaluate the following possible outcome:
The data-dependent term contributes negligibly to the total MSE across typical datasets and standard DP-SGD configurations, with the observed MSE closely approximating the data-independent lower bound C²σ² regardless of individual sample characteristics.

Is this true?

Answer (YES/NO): NO